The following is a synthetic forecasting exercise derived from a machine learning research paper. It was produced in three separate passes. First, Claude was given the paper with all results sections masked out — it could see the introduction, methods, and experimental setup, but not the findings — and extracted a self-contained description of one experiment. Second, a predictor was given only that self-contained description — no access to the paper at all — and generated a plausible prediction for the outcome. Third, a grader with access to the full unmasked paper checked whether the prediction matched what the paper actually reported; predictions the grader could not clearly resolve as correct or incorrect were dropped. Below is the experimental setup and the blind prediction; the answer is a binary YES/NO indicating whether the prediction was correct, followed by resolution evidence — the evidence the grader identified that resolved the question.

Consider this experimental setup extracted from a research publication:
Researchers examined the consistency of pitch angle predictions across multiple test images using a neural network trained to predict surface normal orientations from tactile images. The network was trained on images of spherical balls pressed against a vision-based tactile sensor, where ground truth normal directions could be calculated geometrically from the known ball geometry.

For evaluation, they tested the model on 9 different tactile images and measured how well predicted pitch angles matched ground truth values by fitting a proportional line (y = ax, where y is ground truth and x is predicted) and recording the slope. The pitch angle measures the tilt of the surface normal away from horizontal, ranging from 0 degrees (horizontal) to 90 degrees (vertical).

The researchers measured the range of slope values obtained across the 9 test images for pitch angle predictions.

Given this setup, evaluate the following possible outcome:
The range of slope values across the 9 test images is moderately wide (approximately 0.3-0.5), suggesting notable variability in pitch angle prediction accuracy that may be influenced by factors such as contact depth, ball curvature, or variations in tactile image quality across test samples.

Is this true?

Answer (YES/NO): NO